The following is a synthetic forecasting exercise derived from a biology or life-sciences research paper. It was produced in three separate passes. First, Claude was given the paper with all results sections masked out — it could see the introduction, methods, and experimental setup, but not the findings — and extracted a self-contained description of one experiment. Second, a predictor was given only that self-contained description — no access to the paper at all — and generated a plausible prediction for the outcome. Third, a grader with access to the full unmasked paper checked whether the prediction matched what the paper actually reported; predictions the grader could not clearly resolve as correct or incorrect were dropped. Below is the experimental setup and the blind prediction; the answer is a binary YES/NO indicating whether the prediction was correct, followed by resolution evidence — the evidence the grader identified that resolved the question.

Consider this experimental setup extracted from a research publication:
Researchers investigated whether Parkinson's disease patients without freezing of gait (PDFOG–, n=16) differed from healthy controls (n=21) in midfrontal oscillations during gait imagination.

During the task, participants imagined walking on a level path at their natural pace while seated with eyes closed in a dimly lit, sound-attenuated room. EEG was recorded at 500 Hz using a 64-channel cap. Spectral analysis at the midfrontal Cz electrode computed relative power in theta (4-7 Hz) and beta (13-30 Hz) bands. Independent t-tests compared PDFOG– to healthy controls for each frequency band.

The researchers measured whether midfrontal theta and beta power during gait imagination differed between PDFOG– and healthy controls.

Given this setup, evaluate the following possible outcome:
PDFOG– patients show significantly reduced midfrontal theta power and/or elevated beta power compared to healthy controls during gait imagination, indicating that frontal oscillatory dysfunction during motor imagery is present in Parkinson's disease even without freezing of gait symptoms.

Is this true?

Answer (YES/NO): NO